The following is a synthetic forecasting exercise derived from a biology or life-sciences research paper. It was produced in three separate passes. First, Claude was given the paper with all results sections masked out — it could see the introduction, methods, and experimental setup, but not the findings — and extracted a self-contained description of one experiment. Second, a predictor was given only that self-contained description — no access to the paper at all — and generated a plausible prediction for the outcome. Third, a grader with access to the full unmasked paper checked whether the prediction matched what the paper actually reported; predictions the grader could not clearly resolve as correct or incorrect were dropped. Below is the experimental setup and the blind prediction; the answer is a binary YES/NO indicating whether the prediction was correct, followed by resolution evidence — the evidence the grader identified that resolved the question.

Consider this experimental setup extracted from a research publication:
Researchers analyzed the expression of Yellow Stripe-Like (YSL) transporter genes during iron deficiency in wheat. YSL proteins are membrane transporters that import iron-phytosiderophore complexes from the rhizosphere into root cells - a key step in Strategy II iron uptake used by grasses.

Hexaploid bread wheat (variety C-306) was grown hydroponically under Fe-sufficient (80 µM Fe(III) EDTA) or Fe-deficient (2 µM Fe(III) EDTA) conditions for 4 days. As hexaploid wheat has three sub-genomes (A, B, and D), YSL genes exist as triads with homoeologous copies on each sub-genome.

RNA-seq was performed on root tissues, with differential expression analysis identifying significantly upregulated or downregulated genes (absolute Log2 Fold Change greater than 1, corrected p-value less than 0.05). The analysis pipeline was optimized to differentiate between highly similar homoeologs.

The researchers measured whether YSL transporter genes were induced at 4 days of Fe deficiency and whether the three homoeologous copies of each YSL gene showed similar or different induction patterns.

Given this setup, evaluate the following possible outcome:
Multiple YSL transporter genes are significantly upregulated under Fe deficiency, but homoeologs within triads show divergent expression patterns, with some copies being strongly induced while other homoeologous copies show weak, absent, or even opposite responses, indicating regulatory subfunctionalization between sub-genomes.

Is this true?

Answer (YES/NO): YES